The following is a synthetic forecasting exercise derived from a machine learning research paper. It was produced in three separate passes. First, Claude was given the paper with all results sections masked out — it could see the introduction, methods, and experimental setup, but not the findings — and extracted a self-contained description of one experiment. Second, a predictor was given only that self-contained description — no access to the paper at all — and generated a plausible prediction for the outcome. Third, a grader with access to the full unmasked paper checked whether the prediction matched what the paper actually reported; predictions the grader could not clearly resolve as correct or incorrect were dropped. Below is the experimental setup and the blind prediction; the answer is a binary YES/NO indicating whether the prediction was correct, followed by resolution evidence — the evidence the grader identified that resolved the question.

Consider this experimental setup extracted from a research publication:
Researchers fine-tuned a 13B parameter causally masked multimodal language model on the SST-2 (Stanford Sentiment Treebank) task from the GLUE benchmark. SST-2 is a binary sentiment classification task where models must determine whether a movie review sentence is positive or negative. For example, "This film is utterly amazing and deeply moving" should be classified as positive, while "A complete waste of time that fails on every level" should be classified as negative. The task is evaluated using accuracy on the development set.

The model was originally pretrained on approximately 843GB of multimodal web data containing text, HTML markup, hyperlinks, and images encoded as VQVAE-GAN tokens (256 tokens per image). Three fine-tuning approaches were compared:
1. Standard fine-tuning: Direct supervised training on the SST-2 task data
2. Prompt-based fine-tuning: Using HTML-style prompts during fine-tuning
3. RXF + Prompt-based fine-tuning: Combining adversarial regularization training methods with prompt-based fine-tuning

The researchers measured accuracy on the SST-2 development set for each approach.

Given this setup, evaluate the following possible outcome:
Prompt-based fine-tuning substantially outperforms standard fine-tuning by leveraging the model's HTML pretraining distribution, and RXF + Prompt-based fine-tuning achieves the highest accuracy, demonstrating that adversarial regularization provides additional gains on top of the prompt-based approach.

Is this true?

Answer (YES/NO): YES